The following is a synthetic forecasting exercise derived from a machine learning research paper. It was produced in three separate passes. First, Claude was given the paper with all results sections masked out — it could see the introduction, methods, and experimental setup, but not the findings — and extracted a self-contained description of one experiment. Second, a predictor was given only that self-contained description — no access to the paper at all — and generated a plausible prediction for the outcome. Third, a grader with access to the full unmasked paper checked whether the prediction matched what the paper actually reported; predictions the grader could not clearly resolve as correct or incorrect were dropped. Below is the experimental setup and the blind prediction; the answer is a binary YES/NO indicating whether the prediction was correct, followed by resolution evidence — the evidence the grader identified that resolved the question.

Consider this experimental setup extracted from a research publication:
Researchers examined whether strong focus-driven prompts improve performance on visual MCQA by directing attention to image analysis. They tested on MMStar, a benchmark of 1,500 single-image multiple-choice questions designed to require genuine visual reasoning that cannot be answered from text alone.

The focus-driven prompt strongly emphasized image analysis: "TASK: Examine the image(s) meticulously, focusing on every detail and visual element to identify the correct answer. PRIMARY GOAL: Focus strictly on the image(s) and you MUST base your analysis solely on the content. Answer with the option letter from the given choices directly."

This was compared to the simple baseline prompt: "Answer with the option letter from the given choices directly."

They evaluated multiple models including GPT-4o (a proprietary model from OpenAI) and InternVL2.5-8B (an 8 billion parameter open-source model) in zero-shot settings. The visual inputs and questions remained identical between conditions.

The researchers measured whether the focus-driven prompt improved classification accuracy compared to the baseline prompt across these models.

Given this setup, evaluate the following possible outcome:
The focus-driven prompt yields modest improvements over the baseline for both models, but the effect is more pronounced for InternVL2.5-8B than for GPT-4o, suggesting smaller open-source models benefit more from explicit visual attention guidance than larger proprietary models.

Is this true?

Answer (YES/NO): NO